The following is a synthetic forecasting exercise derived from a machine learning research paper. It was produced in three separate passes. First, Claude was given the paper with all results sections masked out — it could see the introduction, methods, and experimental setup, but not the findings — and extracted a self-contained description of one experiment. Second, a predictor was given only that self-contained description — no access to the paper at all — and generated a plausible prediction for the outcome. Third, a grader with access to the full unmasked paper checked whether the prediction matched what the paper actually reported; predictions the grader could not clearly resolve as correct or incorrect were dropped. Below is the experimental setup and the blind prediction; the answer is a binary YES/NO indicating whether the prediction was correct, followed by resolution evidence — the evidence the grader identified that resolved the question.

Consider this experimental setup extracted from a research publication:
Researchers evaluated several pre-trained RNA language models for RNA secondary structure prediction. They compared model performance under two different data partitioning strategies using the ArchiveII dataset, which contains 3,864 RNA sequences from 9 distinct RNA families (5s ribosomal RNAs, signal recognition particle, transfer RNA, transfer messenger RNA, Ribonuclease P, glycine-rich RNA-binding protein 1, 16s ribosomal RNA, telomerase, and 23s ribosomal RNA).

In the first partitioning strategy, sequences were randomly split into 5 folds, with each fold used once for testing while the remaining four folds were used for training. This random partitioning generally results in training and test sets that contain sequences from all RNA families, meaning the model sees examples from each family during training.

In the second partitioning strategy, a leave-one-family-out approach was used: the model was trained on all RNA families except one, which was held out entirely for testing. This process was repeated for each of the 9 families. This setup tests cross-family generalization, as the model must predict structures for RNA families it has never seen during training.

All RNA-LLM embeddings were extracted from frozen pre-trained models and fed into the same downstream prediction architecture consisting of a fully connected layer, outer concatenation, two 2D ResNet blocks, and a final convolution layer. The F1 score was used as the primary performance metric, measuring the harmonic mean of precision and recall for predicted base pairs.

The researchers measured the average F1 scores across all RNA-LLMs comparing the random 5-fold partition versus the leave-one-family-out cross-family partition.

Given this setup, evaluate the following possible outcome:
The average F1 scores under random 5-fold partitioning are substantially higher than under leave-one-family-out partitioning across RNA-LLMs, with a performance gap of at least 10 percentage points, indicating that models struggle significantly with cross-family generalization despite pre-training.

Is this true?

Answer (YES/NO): YES